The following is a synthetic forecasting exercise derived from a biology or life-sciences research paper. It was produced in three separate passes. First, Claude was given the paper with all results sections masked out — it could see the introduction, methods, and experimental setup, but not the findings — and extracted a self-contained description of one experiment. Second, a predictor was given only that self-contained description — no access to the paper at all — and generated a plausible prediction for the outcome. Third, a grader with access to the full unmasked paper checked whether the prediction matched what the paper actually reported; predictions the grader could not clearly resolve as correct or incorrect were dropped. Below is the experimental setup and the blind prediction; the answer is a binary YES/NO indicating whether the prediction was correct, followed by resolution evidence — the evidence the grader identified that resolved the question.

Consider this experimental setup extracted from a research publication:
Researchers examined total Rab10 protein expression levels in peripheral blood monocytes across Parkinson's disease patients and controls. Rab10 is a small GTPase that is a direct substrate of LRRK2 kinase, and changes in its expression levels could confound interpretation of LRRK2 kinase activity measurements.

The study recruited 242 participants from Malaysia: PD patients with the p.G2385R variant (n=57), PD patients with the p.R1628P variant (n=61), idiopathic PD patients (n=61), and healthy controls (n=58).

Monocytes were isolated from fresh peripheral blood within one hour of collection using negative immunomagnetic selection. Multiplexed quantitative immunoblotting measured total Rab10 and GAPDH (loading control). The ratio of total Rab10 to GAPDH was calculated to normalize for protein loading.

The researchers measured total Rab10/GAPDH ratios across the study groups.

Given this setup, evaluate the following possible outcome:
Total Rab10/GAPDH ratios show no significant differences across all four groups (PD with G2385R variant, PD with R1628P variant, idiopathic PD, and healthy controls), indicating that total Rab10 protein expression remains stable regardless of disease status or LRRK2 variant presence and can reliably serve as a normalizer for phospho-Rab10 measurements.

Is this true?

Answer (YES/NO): YES